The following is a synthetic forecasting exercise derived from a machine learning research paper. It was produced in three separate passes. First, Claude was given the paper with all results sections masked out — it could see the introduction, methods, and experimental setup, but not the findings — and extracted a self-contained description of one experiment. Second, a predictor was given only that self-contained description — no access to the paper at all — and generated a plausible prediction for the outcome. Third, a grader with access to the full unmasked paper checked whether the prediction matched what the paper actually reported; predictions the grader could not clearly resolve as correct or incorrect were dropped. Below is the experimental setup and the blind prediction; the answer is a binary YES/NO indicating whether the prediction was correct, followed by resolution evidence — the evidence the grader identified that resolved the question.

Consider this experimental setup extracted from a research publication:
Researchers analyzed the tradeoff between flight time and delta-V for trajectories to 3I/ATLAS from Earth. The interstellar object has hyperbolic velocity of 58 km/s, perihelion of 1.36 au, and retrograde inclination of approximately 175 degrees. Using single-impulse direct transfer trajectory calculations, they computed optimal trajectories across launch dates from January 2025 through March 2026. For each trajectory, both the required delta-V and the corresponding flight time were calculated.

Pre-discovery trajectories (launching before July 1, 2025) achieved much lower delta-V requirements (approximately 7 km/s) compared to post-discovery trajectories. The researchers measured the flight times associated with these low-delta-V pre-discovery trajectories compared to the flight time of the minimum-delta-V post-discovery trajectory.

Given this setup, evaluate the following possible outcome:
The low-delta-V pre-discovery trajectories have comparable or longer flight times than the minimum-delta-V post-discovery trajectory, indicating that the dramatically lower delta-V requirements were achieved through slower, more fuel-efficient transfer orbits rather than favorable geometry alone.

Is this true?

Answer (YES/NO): YES